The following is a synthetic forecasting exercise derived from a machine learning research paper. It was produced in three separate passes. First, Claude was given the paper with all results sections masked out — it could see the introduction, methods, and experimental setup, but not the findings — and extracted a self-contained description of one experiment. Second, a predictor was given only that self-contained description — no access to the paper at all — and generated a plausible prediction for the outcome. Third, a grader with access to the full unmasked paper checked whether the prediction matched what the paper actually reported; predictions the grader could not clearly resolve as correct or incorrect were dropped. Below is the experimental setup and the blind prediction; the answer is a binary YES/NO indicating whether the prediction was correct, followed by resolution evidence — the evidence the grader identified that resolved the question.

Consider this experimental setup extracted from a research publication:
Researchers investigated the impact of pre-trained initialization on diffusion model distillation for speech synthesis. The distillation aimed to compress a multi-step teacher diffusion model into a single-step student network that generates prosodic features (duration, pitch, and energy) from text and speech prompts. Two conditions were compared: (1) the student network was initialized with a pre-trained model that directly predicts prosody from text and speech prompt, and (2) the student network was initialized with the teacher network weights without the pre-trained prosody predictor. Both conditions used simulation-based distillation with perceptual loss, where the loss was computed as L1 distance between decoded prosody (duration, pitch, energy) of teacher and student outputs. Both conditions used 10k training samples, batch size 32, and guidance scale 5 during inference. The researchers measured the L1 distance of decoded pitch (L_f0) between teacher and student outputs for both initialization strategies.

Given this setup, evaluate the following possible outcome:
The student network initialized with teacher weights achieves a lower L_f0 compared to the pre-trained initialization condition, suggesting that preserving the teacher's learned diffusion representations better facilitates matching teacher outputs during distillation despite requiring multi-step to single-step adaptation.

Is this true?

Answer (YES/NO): NO